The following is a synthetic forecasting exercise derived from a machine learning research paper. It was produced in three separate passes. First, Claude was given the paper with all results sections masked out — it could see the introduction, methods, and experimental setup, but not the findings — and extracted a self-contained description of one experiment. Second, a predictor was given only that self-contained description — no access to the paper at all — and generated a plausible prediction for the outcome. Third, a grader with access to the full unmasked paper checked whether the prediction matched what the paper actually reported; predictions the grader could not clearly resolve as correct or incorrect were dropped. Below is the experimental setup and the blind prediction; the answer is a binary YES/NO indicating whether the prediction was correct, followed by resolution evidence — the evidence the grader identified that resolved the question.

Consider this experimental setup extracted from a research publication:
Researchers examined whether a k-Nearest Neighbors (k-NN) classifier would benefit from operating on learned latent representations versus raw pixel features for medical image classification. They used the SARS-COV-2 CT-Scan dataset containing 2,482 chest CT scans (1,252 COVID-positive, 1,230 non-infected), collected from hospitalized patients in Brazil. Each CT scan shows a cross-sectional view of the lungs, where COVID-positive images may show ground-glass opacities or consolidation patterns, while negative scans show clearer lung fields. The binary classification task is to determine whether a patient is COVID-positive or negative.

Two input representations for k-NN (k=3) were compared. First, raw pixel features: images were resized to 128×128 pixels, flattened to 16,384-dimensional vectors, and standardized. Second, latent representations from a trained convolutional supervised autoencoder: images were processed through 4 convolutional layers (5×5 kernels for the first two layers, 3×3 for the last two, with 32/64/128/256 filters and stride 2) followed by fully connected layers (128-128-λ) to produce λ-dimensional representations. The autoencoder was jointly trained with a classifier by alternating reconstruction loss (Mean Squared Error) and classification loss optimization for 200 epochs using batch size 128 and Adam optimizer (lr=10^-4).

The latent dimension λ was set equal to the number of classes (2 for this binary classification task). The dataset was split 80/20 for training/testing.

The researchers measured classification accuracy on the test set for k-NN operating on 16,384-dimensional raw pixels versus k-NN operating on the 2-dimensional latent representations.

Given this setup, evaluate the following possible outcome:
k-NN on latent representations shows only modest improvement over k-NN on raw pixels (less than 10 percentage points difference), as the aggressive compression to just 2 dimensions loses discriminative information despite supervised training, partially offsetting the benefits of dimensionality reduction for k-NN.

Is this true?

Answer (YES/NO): NO